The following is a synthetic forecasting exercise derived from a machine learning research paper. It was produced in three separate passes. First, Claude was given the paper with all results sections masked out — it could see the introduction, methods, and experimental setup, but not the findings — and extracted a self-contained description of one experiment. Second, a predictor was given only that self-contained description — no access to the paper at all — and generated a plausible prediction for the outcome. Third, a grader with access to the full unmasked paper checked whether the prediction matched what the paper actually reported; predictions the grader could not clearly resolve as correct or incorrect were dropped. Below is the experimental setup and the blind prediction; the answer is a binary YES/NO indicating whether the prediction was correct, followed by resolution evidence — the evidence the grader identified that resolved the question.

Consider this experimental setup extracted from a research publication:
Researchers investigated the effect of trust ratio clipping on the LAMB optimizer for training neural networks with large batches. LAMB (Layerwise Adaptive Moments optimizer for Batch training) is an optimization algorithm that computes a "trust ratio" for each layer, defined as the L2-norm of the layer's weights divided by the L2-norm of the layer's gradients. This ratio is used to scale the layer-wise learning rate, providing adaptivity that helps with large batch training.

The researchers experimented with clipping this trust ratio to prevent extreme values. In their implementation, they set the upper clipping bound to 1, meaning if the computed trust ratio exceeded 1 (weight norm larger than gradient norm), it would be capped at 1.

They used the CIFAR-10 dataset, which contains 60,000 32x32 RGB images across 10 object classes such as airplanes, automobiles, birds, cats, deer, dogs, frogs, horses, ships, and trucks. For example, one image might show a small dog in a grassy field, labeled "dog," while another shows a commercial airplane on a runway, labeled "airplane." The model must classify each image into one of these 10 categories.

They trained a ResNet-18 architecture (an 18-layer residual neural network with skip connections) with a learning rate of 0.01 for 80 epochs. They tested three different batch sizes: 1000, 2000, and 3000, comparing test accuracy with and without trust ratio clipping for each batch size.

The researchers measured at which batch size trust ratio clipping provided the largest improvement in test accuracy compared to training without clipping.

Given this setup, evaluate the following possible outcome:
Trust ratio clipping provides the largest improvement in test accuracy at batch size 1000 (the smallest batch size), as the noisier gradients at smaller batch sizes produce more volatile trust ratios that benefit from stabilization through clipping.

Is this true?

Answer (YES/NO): YES